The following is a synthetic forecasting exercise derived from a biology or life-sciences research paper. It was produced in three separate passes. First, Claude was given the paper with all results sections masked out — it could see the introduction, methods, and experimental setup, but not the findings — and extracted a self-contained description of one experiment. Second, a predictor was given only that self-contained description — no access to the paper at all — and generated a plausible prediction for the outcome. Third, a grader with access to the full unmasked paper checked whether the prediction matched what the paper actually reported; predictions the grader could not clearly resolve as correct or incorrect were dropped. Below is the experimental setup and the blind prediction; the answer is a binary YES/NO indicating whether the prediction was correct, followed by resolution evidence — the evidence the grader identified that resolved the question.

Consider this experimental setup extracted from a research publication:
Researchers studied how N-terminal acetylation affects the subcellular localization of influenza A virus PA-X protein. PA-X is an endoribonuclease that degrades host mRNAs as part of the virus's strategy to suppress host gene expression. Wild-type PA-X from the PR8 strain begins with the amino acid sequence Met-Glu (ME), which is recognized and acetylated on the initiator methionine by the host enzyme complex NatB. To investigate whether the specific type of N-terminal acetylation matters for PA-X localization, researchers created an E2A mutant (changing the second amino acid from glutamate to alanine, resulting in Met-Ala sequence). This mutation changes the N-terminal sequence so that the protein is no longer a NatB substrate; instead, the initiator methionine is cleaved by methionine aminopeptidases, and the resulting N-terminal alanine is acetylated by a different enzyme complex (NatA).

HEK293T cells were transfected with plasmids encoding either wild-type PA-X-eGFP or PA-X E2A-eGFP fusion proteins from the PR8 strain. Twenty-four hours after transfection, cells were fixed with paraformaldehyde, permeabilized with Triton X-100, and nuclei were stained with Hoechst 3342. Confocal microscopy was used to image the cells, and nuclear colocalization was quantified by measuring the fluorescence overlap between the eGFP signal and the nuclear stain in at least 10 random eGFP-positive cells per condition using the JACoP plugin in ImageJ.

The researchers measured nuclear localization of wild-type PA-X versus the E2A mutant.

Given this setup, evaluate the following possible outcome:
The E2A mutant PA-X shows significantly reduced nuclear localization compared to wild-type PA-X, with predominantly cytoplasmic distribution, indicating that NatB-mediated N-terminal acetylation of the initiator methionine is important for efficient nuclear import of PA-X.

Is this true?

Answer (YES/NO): NO